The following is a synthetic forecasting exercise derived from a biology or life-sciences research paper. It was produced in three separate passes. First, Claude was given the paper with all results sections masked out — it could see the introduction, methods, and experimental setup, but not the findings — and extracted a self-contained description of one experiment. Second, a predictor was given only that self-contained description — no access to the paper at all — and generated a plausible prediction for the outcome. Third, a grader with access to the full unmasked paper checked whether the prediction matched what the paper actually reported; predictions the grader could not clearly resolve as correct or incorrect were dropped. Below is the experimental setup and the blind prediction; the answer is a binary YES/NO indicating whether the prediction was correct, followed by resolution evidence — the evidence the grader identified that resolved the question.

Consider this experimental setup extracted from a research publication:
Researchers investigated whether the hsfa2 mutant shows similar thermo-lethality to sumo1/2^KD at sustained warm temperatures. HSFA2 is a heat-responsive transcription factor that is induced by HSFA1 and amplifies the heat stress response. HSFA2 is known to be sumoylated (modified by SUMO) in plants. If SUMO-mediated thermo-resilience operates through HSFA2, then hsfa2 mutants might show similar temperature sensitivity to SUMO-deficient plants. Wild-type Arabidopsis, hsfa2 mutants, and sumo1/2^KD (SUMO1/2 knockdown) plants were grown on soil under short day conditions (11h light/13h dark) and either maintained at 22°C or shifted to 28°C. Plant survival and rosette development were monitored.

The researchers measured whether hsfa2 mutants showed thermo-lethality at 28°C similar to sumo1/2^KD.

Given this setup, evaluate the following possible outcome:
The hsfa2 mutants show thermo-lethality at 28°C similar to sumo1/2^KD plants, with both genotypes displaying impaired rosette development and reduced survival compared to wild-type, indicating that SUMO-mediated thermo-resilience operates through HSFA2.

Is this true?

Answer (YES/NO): NO